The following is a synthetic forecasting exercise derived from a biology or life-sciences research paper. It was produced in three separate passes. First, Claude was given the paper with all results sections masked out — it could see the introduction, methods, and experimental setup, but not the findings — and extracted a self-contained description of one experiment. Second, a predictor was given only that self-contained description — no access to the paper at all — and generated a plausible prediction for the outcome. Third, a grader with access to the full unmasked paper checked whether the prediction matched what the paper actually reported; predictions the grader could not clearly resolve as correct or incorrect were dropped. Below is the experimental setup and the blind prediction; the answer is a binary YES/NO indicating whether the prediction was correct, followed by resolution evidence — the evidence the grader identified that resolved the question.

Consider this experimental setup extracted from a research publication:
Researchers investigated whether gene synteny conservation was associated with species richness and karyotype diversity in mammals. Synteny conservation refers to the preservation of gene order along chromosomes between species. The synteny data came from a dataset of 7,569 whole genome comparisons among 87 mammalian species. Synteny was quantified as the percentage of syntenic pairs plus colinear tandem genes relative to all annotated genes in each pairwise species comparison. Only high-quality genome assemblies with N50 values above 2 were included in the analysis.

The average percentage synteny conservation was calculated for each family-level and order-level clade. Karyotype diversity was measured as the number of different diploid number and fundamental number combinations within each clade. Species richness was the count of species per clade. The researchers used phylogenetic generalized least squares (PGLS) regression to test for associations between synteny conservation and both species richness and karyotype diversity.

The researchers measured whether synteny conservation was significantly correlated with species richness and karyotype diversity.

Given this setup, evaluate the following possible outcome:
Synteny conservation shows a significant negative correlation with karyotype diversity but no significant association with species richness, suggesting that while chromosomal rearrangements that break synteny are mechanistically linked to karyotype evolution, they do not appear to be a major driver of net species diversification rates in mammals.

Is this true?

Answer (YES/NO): NO